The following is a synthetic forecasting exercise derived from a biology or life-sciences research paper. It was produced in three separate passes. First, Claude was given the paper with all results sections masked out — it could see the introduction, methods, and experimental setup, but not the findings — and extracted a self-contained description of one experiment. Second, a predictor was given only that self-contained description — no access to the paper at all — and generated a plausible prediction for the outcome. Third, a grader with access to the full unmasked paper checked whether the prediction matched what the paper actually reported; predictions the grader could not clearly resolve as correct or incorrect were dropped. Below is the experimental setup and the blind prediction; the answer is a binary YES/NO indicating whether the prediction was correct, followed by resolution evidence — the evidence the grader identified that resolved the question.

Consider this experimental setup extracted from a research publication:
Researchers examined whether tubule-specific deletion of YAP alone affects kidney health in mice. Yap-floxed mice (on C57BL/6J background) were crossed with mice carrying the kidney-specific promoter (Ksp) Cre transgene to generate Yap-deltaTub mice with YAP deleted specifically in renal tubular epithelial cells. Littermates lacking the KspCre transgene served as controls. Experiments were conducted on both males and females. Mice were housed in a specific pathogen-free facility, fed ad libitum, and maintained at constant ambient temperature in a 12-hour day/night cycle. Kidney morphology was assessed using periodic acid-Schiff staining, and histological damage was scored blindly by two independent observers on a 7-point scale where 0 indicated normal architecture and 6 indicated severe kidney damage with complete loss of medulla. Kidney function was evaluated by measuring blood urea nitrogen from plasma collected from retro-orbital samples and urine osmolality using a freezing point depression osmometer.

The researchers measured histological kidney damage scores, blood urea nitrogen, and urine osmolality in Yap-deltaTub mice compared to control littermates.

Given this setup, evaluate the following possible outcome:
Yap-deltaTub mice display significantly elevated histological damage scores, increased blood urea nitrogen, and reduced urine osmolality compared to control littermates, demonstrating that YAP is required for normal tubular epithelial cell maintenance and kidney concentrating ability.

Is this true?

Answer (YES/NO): NO